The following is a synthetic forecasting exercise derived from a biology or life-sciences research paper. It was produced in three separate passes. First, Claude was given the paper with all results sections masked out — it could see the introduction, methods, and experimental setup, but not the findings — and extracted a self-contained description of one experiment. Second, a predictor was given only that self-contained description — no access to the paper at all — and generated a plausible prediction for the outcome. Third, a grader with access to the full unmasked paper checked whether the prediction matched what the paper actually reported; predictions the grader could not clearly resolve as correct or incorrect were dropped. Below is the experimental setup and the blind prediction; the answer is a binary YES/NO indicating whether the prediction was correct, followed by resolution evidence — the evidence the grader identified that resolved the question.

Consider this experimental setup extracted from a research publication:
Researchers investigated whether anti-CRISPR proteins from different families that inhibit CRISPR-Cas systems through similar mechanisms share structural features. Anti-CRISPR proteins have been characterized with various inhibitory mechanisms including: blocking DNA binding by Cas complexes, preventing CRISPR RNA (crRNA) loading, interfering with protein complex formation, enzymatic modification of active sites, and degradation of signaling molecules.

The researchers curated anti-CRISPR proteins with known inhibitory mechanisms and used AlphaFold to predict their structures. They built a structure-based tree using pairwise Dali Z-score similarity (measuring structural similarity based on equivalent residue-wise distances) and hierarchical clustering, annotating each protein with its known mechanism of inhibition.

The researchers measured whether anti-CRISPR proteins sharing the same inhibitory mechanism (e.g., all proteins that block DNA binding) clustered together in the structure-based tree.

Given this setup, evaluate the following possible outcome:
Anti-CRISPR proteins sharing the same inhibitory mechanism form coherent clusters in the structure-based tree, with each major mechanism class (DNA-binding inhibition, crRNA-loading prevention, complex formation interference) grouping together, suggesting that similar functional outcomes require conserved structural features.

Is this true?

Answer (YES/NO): NO